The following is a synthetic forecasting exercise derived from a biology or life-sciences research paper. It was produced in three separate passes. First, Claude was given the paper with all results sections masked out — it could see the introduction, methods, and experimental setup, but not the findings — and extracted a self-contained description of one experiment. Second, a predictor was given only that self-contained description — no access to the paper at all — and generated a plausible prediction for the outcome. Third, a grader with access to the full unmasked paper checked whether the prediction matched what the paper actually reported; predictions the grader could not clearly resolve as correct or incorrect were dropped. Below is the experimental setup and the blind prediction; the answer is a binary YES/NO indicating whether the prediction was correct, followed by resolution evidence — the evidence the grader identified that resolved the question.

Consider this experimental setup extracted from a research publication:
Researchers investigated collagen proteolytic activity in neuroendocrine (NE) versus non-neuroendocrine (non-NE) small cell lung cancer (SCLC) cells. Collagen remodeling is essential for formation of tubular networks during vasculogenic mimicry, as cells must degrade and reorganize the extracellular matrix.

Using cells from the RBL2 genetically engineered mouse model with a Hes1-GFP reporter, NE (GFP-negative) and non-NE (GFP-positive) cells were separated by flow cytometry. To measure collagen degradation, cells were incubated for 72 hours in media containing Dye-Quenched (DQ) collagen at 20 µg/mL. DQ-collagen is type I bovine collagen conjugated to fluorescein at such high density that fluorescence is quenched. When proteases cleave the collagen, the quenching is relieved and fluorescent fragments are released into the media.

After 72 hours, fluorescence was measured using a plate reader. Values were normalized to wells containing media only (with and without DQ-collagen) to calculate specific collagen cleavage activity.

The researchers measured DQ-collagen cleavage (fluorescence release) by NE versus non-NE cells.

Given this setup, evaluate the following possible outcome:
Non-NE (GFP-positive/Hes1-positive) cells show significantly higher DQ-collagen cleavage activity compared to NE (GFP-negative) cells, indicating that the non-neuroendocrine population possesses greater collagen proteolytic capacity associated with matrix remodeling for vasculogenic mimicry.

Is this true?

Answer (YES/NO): YES